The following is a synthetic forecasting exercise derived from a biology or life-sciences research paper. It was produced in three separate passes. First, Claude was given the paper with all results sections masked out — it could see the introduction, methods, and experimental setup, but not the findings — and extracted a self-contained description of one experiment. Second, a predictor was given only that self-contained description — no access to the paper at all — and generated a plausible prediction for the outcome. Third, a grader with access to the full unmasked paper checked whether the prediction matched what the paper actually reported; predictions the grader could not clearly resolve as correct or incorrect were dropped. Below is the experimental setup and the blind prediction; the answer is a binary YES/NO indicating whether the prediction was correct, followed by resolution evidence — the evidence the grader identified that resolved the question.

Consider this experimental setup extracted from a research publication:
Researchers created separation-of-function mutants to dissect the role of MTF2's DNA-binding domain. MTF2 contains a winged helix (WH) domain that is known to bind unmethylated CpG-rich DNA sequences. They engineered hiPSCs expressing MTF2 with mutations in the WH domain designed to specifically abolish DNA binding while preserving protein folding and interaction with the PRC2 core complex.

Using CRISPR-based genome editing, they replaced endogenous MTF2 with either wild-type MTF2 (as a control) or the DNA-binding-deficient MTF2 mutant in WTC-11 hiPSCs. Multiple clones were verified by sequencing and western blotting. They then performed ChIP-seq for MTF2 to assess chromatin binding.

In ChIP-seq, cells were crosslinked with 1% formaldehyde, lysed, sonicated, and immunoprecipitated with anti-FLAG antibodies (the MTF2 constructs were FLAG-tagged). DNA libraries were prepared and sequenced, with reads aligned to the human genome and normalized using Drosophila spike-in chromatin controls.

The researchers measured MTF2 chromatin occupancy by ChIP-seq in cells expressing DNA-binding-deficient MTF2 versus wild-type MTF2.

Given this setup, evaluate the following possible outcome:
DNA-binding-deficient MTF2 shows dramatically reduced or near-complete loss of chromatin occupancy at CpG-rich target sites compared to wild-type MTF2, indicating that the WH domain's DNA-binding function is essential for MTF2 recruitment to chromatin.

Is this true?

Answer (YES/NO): YES